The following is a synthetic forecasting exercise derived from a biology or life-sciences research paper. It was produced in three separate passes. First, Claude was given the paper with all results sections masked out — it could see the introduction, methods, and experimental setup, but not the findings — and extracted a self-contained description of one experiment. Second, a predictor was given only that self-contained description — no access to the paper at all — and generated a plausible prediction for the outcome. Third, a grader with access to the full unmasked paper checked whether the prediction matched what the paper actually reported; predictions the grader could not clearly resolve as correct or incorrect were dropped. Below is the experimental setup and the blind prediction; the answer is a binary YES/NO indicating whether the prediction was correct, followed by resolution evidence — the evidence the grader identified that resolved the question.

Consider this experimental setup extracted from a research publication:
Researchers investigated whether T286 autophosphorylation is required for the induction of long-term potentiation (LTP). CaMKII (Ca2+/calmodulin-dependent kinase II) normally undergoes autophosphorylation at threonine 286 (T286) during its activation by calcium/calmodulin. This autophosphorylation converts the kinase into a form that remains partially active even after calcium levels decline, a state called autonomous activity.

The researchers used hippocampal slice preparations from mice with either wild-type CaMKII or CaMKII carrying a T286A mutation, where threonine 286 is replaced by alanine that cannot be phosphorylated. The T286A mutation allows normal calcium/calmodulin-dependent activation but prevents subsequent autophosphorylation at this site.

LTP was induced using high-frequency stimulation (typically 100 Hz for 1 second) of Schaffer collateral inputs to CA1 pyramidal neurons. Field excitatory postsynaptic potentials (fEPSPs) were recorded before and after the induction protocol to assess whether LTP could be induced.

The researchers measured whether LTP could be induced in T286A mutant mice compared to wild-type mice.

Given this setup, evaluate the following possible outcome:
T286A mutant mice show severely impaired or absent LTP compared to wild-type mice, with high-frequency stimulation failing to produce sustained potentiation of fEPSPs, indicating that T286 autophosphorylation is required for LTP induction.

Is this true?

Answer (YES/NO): YES